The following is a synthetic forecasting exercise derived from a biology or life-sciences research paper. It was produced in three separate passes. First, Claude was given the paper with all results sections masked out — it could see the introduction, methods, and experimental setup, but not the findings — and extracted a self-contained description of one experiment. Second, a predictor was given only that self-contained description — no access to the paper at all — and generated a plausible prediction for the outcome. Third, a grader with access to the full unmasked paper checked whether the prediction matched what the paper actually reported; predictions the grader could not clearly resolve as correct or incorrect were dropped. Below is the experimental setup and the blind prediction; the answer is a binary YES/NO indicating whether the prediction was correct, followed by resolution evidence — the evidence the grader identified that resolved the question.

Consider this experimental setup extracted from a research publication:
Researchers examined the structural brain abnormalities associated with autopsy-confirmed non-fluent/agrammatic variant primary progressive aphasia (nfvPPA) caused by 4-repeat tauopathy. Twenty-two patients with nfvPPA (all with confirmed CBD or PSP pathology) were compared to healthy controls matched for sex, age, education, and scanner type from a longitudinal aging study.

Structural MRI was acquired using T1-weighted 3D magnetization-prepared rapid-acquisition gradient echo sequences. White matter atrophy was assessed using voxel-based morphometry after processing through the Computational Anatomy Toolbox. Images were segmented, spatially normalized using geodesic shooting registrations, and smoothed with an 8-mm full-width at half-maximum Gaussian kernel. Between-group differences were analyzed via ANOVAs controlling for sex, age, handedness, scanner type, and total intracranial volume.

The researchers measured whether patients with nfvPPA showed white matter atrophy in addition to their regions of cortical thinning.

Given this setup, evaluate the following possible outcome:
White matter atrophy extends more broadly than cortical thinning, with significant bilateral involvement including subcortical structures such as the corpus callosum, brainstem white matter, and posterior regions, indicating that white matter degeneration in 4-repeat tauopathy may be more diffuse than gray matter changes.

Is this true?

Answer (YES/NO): NO